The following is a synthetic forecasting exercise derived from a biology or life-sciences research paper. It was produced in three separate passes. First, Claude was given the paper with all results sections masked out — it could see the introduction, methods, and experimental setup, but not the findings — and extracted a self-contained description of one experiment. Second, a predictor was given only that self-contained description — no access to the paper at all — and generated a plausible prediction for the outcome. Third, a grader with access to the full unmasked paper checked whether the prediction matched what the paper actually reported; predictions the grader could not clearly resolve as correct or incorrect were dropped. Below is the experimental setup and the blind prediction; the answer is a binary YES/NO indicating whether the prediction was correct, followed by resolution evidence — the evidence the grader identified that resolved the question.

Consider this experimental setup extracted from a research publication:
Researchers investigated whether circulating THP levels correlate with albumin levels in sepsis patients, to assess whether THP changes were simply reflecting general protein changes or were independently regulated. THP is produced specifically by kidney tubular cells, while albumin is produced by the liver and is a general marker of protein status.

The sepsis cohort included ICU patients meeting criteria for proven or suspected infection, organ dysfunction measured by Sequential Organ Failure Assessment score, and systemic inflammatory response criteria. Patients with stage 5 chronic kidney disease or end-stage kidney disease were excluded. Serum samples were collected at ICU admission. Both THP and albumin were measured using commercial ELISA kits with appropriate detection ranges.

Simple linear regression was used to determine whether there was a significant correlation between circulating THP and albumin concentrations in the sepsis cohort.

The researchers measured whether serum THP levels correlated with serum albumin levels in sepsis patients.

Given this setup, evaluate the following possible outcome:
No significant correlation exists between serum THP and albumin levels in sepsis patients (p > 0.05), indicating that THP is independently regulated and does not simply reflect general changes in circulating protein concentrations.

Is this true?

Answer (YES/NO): YES